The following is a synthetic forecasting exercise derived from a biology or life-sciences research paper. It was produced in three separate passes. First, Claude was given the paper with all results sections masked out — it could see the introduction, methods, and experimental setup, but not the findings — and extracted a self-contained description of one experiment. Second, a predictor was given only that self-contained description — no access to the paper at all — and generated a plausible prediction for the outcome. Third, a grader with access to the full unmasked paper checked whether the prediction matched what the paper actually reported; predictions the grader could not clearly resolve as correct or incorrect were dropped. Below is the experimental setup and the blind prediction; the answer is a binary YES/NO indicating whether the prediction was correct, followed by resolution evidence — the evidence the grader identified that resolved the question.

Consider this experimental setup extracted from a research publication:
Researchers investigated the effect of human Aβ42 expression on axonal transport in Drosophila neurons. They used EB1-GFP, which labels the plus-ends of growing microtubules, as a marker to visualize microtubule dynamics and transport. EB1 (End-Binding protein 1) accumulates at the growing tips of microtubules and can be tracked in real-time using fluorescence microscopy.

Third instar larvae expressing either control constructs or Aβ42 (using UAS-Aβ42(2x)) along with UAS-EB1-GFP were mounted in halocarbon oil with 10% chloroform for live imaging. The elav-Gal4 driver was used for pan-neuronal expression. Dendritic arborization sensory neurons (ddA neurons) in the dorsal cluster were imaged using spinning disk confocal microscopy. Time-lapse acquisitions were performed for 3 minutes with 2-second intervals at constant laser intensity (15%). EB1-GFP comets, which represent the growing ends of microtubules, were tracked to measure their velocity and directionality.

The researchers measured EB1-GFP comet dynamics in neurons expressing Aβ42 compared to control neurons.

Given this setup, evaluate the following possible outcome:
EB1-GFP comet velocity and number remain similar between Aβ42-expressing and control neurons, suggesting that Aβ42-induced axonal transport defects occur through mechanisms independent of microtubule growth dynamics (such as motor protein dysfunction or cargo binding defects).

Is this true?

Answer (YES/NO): NO